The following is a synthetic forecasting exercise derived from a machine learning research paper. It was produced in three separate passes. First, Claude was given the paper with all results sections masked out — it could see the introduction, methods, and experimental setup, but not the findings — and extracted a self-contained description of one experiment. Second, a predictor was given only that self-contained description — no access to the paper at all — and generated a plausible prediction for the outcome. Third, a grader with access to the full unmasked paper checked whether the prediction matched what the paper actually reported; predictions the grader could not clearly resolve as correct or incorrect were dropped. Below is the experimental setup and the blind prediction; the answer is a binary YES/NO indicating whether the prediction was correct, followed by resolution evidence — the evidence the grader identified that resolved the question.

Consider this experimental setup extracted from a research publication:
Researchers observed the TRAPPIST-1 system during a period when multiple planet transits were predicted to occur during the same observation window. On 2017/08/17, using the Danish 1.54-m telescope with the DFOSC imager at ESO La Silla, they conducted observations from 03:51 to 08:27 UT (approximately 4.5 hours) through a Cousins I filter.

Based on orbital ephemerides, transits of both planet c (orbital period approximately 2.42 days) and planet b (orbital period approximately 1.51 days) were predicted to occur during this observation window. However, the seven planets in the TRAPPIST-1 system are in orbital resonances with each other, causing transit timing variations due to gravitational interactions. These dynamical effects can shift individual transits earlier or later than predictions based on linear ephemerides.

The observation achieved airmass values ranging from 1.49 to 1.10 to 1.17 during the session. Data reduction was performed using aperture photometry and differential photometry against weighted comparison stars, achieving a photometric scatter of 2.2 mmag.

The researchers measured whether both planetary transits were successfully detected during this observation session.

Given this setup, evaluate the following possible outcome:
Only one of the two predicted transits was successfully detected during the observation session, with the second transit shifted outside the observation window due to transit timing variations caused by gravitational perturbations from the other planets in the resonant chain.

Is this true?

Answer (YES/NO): NO